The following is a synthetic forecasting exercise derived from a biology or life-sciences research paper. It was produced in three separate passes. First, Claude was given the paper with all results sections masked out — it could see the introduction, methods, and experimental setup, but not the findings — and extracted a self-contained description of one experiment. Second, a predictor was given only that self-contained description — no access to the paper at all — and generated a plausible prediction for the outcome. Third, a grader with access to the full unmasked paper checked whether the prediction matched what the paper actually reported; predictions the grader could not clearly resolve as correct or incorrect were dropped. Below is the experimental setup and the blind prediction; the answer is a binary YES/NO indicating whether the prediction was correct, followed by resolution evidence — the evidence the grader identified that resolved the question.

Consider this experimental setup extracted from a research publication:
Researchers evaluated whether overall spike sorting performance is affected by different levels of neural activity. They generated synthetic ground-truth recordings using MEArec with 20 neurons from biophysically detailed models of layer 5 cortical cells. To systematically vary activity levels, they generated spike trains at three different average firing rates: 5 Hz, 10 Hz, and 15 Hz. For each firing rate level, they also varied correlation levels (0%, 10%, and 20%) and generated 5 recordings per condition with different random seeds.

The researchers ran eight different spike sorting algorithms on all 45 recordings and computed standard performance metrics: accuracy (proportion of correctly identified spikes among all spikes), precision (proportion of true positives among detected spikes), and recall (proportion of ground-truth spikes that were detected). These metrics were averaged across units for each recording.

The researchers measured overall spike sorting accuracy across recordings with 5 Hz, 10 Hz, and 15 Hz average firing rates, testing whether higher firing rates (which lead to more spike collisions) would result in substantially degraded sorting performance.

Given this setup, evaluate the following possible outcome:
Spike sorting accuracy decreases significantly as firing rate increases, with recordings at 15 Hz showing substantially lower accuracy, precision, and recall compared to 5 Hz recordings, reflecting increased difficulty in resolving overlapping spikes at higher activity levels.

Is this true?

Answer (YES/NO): NO